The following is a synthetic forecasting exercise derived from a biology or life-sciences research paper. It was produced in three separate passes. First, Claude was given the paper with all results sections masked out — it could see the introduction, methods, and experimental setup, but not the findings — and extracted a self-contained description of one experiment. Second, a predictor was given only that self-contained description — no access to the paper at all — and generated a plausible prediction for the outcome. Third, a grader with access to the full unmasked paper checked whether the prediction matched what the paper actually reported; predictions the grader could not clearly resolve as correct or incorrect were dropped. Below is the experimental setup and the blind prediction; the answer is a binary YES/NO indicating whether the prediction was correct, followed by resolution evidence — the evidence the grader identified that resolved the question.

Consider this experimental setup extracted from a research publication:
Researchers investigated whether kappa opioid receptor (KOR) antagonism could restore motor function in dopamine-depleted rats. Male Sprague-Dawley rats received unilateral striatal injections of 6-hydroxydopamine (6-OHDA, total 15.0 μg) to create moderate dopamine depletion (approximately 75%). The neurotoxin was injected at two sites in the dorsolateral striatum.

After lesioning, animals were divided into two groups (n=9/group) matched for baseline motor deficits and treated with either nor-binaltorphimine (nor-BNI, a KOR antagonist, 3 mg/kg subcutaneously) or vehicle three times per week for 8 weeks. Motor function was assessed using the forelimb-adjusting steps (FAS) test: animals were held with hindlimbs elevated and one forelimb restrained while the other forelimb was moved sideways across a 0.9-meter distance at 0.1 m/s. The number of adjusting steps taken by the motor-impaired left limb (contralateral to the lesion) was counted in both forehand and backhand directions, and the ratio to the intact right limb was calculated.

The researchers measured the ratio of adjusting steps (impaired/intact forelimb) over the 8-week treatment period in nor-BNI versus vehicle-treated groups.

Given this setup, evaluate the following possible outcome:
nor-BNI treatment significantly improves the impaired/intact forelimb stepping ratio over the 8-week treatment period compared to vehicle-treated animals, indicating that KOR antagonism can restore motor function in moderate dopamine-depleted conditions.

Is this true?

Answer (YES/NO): NO